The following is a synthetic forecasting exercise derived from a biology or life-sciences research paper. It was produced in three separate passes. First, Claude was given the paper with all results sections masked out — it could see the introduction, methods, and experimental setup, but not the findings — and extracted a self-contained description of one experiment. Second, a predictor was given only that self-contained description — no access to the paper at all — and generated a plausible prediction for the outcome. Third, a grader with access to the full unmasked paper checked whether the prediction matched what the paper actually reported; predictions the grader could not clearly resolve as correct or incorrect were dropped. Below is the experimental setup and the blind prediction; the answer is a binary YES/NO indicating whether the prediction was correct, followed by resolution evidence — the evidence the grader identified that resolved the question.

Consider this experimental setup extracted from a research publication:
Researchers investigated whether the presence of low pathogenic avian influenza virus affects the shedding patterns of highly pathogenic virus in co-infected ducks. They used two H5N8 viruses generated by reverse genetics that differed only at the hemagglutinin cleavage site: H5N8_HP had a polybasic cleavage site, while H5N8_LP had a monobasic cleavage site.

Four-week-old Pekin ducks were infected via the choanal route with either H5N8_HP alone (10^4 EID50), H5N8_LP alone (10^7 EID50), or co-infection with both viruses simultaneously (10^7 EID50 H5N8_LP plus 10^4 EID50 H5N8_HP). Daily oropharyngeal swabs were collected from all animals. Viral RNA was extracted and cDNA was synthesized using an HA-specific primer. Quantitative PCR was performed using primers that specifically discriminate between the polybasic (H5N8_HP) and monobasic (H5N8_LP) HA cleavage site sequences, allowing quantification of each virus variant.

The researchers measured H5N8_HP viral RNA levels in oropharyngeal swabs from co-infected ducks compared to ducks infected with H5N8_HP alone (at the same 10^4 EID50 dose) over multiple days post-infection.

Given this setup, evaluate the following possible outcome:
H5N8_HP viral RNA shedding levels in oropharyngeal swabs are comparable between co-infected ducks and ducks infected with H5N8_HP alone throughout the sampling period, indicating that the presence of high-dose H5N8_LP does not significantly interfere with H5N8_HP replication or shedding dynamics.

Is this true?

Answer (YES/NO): NO